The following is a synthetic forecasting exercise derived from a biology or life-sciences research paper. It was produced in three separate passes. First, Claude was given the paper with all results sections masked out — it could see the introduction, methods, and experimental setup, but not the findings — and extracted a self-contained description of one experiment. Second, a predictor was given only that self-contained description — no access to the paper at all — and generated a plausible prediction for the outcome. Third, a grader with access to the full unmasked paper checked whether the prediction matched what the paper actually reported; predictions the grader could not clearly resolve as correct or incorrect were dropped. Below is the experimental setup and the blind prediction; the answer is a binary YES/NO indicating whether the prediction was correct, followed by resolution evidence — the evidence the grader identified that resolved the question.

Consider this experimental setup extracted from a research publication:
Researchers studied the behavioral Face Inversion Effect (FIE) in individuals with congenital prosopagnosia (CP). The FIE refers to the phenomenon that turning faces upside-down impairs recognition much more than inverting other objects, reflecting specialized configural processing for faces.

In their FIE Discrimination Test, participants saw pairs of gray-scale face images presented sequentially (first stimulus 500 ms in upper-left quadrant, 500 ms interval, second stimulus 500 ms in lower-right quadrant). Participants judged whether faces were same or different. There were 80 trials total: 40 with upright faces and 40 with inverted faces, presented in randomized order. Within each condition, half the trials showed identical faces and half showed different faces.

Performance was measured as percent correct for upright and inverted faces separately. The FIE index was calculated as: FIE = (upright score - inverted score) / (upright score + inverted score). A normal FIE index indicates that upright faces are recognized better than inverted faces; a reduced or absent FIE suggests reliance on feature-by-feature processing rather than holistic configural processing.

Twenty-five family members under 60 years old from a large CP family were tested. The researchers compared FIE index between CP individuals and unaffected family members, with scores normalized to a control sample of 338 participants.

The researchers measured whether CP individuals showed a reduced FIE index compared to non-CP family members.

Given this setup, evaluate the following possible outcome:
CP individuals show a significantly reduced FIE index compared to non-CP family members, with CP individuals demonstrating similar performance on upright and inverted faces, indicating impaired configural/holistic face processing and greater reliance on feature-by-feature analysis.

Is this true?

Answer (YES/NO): NO